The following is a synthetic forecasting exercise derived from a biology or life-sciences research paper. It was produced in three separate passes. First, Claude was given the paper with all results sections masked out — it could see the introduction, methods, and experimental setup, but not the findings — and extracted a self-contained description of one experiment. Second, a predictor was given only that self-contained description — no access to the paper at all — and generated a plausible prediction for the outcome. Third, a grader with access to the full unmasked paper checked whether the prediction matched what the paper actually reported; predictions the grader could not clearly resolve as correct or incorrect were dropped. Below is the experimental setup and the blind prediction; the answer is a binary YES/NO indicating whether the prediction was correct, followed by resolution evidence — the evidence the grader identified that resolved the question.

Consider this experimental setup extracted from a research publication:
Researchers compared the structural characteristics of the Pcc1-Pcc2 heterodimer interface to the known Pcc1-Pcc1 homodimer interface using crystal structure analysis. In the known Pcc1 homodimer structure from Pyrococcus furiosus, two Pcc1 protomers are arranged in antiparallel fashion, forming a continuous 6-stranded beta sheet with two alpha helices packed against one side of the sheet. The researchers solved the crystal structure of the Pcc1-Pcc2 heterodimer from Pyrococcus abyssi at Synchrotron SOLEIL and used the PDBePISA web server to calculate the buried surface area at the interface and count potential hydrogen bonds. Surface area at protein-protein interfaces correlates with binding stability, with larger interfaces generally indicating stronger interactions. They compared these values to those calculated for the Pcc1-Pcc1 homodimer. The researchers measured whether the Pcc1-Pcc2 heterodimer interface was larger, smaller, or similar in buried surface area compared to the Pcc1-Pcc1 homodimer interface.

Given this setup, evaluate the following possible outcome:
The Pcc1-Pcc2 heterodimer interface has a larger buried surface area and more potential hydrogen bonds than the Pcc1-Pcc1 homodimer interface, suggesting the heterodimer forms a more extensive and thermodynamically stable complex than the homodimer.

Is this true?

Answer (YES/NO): YES